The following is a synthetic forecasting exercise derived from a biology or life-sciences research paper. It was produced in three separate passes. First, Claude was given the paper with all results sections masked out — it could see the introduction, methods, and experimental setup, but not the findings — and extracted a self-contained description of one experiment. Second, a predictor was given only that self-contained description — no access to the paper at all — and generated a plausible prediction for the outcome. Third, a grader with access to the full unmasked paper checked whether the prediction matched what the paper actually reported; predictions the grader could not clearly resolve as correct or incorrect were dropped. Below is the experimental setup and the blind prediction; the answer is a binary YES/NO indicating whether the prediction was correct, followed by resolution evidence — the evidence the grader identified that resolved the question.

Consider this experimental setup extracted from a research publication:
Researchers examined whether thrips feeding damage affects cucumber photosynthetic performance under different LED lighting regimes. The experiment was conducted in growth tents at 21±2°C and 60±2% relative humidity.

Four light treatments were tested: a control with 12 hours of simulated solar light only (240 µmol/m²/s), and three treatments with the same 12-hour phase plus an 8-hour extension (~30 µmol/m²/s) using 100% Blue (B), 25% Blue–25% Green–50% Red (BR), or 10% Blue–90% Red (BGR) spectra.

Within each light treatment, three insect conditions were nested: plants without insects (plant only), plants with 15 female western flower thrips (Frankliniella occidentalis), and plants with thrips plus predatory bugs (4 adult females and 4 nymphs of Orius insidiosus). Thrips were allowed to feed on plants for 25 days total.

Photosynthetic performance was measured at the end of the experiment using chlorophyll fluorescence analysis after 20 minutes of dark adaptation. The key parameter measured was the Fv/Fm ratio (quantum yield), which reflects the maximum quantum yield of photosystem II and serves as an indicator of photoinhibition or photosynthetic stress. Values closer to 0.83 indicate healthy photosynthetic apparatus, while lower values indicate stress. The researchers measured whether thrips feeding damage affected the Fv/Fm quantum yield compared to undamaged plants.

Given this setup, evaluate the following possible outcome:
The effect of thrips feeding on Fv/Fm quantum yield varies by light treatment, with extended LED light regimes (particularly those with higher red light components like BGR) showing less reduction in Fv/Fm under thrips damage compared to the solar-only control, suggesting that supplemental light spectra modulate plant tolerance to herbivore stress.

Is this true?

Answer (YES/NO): NO